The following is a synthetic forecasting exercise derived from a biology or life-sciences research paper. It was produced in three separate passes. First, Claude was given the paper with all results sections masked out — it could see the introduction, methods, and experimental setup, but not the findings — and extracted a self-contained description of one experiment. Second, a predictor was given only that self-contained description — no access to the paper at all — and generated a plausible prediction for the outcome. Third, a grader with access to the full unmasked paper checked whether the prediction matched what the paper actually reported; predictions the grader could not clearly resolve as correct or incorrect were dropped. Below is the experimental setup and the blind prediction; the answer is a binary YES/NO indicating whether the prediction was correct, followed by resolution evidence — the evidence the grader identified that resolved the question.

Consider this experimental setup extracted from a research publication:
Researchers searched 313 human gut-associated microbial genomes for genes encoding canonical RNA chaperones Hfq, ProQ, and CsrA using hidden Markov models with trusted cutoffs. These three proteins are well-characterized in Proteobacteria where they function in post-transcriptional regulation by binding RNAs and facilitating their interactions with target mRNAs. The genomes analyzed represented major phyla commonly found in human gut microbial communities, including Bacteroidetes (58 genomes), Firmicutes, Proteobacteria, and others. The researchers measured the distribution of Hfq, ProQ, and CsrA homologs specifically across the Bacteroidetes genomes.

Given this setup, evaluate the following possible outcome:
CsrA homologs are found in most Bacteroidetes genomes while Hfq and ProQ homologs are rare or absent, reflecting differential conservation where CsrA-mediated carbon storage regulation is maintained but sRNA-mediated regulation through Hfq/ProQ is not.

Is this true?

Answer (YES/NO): NO